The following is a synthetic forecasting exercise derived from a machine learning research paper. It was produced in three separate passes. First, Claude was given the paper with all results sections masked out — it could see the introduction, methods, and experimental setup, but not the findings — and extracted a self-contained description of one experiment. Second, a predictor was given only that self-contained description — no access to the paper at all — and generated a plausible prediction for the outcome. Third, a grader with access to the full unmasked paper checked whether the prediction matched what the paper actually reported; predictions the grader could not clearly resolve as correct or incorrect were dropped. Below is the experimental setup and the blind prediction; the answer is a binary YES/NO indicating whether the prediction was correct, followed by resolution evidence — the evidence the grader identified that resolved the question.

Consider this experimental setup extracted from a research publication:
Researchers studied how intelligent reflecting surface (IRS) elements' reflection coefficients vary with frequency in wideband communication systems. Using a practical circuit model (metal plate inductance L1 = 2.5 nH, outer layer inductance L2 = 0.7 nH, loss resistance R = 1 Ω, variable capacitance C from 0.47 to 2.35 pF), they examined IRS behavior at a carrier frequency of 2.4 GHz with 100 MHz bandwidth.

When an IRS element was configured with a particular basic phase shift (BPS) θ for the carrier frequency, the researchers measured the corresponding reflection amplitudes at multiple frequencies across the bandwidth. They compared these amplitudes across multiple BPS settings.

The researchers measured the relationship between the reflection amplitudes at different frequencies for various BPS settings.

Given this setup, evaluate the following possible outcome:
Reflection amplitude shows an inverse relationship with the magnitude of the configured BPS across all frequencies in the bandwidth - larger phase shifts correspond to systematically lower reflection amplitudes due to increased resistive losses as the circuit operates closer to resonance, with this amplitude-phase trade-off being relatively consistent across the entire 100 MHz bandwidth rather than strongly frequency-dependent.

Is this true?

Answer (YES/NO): NO